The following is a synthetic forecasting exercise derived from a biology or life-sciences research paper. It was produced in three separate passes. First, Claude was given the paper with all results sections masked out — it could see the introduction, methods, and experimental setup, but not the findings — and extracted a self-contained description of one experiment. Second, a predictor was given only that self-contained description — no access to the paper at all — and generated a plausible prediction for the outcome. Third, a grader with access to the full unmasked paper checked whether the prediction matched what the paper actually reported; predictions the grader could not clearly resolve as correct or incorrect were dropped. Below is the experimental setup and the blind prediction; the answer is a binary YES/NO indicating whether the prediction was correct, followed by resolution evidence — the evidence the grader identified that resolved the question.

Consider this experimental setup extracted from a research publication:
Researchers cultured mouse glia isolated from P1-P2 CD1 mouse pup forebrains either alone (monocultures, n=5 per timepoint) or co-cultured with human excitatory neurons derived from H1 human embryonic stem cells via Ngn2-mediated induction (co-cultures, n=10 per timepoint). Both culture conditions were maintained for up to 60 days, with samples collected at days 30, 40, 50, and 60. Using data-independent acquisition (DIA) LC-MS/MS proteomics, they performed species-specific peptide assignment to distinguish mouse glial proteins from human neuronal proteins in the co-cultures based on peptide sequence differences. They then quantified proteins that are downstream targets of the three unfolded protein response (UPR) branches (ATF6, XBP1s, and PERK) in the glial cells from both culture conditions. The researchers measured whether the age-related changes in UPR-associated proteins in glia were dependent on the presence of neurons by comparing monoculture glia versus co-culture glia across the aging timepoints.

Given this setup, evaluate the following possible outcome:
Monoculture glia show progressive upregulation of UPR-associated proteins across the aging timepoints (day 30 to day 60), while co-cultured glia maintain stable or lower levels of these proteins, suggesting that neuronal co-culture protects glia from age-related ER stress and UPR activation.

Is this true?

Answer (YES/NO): NO